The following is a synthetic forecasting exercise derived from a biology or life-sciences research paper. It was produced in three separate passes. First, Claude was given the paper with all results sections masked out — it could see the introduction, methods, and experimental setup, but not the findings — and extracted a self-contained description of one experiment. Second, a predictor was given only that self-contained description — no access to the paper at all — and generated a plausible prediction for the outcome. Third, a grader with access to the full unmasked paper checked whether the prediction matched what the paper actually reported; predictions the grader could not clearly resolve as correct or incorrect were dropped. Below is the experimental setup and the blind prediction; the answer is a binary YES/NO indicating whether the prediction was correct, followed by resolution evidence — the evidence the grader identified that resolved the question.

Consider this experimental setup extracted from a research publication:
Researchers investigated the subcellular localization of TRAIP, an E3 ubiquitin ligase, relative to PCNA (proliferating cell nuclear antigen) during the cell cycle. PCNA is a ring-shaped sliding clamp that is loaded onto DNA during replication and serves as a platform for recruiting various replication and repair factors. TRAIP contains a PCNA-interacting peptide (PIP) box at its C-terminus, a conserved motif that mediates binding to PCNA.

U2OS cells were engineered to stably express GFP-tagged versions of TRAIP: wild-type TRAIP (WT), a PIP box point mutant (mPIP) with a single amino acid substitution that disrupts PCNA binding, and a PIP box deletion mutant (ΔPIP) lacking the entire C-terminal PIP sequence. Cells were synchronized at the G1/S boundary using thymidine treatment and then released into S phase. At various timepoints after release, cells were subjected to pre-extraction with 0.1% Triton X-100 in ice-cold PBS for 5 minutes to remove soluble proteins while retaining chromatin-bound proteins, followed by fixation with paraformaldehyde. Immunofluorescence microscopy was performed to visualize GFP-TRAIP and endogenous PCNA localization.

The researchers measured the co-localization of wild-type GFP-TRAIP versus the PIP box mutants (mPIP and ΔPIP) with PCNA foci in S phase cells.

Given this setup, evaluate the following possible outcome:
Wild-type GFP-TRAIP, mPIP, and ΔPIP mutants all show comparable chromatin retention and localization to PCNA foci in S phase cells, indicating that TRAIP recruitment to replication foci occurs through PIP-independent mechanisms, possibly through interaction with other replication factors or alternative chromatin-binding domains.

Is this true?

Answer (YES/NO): NO